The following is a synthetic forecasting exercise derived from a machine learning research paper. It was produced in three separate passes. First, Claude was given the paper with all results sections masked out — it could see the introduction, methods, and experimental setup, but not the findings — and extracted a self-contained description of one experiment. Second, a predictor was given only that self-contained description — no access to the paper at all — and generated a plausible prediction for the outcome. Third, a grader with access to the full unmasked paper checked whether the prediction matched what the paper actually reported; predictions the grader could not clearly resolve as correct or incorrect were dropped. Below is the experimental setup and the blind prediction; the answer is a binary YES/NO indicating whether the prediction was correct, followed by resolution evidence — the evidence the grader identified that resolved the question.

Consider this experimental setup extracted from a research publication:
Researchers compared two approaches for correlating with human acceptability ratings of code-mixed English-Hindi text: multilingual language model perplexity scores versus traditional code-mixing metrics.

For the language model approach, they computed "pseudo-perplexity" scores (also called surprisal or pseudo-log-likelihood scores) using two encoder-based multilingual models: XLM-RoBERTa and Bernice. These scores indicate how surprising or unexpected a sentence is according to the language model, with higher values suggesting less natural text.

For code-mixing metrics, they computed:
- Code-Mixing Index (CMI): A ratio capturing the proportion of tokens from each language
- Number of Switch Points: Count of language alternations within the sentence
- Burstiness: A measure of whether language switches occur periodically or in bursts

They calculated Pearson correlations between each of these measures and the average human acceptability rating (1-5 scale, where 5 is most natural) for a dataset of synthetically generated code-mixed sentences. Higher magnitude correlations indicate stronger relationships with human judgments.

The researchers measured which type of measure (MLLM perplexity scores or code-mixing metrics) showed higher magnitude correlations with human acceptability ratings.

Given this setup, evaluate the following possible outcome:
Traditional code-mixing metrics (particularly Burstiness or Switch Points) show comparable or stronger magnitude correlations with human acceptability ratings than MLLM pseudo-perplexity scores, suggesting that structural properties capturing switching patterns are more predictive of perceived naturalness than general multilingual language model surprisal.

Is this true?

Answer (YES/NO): NO